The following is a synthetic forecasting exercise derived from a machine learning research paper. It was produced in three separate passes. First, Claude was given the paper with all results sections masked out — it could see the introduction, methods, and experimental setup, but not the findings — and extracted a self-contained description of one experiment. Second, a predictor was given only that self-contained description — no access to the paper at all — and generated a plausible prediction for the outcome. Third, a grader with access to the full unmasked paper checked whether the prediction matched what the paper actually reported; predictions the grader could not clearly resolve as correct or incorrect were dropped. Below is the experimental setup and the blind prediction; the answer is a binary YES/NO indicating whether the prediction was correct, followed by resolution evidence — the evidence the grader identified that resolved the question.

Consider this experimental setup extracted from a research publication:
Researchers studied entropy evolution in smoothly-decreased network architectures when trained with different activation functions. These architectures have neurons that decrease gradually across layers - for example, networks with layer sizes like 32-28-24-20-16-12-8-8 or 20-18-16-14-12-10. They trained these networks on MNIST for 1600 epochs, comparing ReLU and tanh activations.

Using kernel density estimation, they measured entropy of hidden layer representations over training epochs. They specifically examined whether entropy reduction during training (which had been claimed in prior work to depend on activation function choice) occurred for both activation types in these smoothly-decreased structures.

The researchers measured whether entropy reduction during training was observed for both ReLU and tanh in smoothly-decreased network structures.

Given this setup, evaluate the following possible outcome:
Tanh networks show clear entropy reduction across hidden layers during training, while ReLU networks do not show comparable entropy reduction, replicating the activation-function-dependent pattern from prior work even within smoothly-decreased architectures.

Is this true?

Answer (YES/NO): YES